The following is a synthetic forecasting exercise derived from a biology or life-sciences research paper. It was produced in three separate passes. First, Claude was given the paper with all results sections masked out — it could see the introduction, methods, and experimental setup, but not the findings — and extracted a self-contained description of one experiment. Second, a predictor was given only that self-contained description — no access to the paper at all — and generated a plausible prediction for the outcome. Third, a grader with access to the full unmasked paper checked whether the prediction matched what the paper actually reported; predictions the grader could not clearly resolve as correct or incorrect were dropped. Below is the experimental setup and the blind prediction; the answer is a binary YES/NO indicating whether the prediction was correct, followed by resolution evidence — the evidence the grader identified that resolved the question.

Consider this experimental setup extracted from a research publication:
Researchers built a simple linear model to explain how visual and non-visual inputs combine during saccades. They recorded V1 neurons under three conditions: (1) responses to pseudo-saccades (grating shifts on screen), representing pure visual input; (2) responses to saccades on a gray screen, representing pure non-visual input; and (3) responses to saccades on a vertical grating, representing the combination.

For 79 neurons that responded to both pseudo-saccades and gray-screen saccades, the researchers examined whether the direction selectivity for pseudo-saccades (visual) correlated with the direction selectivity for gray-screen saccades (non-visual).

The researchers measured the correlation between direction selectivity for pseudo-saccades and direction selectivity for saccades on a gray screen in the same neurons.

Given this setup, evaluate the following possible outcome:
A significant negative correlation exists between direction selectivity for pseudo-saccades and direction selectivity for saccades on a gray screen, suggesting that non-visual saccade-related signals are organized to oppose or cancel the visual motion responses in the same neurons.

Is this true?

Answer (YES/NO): NO